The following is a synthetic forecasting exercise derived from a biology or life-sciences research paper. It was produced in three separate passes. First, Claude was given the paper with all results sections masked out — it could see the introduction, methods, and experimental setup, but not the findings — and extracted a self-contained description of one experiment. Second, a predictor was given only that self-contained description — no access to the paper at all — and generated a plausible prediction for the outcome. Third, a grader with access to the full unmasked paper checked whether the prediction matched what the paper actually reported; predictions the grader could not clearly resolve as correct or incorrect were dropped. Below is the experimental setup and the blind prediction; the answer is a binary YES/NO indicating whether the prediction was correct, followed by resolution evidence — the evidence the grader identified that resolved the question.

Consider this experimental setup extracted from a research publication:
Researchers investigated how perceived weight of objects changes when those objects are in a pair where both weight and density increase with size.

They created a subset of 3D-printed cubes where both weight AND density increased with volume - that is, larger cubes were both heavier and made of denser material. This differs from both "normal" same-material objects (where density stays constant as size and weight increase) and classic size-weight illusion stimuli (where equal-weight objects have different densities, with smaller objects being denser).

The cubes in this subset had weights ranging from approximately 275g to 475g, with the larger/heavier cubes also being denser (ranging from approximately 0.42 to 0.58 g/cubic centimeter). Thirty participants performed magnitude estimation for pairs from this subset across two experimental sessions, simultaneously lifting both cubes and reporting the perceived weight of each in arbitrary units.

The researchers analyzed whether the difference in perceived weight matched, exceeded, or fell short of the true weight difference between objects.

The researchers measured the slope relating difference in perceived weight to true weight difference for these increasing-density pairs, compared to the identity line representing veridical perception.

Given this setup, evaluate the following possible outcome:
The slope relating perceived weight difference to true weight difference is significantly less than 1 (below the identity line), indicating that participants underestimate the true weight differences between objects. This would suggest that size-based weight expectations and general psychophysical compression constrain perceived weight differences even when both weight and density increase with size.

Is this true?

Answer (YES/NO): NO